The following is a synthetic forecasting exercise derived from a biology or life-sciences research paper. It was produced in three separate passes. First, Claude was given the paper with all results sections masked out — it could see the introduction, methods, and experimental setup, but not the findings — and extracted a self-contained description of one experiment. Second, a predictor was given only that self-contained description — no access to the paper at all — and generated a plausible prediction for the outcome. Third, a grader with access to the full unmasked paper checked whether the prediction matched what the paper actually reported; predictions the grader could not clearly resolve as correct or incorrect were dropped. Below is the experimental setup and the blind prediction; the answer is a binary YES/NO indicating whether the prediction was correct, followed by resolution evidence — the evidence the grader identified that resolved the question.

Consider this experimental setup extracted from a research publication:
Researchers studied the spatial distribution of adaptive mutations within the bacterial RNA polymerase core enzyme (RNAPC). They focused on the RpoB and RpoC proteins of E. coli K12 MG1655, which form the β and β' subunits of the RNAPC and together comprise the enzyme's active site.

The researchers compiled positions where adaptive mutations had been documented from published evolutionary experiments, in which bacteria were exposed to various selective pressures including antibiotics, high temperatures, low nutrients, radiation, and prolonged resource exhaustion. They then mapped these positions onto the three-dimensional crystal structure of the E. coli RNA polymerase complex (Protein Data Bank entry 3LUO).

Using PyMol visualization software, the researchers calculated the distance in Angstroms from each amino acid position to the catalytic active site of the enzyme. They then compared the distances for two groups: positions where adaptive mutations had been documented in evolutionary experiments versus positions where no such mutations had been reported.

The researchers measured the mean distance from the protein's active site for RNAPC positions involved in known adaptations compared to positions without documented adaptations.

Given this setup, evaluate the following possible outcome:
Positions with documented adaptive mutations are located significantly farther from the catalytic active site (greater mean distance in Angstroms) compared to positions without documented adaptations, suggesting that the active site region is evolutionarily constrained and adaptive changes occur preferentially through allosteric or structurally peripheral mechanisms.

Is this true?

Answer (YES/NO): NO